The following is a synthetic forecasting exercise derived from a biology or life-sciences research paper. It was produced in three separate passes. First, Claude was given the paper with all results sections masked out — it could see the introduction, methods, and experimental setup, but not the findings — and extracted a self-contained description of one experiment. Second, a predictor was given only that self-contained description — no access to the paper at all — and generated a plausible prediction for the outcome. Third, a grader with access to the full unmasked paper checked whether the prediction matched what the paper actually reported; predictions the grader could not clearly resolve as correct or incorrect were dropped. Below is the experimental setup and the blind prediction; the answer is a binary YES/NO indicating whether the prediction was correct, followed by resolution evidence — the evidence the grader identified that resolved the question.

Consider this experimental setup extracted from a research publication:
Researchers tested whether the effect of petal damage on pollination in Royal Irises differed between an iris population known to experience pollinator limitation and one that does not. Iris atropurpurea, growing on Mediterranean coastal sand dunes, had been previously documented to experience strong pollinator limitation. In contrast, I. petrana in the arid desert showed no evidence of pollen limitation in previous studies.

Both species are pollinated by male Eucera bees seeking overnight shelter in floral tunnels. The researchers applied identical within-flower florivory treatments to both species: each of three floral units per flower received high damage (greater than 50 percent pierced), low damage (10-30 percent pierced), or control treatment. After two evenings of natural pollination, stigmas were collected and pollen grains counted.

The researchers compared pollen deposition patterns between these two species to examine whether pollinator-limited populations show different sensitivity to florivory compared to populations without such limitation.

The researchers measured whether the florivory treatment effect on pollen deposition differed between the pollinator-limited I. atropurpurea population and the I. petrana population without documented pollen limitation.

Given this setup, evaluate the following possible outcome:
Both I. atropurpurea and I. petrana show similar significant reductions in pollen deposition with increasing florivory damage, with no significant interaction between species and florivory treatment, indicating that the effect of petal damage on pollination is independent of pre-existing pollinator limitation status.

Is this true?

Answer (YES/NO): NO